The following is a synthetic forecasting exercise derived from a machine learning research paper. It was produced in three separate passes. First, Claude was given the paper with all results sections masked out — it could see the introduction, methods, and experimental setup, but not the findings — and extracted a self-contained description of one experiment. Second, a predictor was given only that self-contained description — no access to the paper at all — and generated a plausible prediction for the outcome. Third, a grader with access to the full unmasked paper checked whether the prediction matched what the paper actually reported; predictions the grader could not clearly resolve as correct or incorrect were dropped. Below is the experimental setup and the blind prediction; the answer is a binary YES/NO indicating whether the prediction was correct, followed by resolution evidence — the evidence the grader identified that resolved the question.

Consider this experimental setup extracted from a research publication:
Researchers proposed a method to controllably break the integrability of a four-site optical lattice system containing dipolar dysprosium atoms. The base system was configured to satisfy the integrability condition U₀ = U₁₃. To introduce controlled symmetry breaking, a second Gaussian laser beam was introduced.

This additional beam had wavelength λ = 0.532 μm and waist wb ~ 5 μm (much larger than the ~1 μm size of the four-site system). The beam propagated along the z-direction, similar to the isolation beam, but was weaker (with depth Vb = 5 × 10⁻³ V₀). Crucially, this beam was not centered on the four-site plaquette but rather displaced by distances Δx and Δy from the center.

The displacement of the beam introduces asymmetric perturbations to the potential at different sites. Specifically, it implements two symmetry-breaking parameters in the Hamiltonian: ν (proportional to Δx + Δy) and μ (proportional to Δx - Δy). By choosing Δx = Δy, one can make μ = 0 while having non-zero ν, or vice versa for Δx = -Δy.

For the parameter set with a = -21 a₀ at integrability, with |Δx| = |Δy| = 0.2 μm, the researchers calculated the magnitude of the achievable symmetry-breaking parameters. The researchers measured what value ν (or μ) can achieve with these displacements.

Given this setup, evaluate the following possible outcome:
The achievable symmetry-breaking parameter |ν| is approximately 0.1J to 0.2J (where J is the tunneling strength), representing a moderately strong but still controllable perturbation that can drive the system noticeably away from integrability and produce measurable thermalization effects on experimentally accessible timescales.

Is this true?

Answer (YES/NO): NO